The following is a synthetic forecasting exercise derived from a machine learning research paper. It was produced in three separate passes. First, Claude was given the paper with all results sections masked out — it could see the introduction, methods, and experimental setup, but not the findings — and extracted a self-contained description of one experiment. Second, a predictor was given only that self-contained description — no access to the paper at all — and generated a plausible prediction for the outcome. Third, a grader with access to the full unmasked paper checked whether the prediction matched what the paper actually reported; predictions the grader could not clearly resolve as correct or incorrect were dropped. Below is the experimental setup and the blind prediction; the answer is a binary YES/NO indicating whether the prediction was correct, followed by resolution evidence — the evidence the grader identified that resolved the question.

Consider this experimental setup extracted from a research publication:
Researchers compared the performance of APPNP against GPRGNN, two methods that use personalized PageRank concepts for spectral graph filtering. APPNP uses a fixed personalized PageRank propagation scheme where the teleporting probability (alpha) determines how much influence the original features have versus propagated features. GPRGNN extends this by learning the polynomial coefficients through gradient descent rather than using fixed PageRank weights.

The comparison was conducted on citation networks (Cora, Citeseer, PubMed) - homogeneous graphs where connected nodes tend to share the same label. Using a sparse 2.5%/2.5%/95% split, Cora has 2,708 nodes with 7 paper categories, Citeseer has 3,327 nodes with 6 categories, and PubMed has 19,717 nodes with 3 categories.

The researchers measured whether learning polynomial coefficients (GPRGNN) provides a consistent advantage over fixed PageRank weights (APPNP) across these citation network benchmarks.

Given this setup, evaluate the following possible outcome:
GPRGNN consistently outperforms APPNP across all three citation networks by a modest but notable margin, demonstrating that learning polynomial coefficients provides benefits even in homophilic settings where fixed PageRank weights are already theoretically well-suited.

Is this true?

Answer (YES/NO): NO